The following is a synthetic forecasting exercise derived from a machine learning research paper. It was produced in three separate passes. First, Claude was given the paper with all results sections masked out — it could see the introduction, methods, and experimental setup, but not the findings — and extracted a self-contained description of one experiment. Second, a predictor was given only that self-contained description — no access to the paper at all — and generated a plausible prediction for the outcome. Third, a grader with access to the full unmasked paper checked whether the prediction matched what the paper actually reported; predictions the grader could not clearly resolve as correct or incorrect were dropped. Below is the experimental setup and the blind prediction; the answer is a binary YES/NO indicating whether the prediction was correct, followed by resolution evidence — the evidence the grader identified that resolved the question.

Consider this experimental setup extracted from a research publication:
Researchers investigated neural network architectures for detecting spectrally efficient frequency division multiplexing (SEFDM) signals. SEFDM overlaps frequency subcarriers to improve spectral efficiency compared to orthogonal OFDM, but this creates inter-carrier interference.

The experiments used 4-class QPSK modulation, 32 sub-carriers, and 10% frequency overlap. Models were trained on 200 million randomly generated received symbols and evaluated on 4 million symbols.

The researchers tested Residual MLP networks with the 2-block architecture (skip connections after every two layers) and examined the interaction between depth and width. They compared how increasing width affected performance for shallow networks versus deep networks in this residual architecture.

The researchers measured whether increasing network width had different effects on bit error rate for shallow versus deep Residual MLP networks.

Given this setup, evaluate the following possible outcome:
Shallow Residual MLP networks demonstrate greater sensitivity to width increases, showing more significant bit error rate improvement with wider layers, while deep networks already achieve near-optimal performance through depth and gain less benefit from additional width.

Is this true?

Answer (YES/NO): YES